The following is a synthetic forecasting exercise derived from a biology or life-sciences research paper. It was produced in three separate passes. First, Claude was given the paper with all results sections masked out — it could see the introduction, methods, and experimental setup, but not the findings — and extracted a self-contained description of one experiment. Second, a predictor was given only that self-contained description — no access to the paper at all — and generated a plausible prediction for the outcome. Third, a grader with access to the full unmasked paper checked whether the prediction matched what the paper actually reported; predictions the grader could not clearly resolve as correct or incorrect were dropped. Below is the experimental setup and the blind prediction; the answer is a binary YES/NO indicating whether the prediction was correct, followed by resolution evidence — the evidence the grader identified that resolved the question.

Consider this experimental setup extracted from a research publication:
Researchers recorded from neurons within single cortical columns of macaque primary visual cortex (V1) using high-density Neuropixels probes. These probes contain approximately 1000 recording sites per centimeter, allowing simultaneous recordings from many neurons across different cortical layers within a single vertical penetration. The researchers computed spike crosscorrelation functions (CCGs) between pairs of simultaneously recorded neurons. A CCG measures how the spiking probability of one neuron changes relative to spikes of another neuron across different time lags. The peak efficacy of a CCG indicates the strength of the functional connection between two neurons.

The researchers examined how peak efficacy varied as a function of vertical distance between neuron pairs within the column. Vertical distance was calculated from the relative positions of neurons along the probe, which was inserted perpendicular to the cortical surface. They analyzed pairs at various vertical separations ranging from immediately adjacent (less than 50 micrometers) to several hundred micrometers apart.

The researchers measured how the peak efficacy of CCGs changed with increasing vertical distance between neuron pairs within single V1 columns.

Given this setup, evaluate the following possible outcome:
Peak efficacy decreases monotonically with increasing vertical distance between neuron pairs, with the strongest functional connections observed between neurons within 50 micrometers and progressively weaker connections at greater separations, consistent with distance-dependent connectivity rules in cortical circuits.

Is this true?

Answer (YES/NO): YES